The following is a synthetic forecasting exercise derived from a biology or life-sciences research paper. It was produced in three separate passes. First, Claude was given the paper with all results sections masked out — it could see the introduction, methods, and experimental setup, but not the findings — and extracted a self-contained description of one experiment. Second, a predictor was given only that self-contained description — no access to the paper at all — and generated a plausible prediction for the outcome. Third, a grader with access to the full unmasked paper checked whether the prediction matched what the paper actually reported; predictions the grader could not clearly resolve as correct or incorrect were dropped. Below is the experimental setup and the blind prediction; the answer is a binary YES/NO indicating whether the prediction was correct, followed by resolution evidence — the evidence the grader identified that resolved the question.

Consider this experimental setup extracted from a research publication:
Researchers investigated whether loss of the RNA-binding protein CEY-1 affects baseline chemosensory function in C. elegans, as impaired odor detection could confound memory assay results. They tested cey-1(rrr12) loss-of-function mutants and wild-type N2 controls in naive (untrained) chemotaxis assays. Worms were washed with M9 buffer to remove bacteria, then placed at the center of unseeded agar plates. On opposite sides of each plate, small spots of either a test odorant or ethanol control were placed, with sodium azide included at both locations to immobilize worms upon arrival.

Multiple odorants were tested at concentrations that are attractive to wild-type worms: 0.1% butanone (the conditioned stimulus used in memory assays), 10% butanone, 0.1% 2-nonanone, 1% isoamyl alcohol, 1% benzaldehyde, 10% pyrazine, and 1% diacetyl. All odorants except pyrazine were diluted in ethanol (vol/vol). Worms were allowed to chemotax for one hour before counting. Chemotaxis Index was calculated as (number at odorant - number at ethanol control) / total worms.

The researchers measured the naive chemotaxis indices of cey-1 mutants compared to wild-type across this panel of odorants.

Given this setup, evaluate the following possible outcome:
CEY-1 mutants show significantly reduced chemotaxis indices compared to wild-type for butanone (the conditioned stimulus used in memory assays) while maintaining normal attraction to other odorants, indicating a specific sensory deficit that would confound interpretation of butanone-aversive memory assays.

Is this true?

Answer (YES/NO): NO